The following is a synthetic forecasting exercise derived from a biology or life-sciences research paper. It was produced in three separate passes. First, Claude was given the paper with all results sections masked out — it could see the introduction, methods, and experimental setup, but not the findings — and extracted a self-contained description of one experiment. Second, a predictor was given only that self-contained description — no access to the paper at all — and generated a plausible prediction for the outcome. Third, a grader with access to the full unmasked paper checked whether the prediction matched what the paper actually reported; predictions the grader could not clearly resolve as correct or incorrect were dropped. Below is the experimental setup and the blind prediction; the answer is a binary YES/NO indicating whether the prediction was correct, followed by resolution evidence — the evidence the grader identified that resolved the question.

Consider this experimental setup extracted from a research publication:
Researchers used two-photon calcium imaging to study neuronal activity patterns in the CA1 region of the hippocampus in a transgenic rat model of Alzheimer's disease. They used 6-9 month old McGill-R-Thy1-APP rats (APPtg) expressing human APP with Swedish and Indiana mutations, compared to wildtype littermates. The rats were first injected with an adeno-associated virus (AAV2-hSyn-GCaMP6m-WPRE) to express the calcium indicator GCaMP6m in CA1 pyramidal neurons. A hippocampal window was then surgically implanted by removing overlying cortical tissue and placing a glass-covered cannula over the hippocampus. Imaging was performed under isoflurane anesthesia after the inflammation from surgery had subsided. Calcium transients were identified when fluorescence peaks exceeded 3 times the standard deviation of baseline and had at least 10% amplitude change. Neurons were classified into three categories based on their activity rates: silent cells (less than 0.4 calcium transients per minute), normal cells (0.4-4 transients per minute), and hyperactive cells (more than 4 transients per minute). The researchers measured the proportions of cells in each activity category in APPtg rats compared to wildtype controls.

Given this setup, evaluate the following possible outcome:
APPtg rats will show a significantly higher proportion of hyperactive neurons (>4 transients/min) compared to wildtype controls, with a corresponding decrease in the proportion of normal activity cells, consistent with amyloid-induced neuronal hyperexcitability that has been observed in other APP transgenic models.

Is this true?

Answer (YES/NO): NO